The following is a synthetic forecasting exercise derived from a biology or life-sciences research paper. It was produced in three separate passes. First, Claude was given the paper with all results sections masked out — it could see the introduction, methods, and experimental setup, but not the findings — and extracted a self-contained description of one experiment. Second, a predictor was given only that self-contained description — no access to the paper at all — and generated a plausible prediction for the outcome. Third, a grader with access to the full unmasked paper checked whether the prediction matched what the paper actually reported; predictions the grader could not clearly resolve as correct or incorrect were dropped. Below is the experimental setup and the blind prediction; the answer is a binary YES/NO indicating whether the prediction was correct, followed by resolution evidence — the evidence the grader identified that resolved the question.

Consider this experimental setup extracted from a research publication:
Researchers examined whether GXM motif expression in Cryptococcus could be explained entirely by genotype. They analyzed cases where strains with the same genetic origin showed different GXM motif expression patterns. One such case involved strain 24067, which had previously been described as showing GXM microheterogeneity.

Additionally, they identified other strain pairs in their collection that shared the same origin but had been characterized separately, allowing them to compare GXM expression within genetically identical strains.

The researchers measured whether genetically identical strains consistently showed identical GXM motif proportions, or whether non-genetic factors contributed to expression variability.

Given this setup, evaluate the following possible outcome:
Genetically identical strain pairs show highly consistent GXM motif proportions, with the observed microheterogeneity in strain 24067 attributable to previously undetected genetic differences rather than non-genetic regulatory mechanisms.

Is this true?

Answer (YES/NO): NO